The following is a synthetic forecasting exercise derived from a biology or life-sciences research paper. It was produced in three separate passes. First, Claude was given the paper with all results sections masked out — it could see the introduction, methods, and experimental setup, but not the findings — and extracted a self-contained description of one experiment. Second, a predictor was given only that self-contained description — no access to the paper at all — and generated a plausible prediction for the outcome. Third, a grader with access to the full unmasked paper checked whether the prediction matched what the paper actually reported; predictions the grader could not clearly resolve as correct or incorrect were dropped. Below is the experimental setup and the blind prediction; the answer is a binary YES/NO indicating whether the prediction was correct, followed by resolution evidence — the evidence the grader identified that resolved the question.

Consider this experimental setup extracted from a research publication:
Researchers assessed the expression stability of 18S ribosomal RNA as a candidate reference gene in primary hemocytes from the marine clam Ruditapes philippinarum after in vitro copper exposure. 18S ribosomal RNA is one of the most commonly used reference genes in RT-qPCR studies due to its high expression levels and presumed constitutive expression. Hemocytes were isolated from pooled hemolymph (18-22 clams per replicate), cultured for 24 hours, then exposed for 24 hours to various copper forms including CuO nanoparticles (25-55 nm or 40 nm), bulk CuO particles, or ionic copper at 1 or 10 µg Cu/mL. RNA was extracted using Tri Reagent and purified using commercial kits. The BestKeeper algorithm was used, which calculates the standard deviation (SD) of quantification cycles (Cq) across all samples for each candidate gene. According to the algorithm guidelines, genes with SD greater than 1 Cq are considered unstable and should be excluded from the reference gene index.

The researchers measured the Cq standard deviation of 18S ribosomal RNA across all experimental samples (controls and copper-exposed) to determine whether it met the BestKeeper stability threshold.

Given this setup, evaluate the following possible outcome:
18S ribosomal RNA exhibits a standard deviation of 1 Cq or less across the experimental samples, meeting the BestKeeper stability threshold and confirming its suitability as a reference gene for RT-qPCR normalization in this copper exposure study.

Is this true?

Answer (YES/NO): NO